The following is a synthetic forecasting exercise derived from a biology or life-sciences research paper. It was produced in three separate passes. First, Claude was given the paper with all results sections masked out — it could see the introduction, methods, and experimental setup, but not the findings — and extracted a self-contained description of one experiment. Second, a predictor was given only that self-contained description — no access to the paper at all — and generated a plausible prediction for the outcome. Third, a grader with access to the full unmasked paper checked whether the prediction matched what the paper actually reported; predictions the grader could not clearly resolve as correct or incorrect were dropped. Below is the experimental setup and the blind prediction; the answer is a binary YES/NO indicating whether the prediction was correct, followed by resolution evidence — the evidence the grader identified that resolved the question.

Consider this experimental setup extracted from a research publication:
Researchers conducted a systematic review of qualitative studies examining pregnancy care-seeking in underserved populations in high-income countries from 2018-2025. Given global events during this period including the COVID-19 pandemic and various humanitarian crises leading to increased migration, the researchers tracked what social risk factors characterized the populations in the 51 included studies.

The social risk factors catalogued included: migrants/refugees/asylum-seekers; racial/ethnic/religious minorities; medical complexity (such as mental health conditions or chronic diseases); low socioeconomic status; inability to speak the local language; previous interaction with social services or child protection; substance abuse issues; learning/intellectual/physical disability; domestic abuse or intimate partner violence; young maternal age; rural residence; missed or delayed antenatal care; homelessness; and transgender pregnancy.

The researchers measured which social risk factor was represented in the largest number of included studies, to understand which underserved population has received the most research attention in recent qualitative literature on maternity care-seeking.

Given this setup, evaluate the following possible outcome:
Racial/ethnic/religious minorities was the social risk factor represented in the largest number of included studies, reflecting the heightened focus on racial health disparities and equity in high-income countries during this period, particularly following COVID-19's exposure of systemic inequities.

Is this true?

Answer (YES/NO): NO